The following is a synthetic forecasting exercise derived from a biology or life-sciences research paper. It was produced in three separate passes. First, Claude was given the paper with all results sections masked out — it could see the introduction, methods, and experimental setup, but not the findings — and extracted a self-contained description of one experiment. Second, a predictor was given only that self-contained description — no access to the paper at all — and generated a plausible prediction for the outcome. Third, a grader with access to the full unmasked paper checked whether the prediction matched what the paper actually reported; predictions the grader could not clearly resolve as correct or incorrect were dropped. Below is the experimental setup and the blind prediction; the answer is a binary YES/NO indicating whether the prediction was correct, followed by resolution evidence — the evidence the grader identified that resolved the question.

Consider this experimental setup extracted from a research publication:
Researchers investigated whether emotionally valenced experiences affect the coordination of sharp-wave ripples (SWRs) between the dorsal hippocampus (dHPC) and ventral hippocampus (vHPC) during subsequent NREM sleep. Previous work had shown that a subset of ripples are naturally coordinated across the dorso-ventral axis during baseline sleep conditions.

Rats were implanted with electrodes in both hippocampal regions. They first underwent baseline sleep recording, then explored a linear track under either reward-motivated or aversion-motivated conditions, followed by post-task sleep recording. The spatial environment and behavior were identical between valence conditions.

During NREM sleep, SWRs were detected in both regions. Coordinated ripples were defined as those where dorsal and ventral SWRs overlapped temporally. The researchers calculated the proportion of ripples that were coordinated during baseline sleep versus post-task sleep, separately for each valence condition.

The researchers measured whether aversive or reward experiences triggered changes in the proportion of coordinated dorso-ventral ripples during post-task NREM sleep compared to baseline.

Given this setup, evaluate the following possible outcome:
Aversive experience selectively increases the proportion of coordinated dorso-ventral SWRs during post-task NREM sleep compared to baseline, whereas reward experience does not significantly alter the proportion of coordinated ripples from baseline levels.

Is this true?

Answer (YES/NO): NO